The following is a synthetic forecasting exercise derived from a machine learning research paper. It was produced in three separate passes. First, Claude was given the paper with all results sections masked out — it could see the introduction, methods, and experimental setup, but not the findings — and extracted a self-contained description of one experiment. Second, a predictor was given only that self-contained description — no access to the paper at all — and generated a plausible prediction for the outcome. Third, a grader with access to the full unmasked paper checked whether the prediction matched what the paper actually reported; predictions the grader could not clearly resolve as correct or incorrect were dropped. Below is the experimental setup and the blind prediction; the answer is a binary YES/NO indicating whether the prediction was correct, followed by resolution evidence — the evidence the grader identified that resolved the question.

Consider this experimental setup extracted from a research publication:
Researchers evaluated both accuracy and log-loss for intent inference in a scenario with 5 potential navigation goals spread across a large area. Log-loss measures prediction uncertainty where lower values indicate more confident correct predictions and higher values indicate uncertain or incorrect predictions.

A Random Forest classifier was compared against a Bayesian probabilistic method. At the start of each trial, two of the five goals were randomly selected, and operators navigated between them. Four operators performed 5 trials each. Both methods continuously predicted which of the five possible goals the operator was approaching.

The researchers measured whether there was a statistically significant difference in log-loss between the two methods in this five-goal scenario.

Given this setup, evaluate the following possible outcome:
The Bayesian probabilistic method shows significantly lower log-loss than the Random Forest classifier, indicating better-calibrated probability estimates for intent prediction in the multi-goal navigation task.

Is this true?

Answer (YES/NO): NO